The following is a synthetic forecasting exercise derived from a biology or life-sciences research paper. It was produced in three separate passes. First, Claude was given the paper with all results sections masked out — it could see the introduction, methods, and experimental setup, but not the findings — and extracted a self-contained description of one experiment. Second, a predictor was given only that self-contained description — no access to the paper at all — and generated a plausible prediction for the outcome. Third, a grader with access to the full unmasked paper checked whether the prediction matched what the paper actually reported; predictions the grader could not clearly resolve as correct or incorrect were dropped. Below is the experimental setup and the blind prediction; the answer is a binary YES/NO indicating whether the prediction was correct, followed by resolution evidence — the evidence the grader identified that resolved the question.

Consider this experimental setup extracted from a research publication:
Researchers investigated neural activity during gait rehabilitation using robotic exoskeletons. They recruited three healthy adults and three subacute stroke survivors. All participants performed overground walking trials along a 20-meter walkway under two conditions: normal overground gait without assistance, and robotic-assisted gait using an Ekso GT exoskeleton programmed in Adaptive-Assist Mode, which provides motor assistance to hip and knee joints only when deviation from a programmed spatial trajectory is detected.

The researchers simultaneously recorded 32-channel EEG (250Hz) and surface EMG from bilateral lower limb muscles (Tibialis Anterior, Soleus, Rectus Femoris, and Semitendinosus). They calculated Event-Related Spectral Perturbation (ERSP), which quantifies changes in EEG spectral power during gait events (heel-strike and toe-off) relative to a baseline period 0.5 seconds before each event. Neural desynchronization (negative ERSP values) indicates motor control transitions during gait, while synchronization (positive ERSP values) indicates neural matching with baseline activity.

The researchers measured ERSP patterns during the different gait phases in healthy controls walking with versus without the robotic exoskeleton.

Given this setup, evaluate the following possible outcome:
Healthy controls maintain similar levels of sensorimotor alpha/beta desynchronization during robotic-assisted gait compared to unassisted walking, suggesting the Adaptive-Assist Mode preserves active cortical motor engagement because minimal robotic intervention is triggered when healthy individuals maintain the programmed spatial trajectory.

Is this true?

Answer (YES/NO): NO